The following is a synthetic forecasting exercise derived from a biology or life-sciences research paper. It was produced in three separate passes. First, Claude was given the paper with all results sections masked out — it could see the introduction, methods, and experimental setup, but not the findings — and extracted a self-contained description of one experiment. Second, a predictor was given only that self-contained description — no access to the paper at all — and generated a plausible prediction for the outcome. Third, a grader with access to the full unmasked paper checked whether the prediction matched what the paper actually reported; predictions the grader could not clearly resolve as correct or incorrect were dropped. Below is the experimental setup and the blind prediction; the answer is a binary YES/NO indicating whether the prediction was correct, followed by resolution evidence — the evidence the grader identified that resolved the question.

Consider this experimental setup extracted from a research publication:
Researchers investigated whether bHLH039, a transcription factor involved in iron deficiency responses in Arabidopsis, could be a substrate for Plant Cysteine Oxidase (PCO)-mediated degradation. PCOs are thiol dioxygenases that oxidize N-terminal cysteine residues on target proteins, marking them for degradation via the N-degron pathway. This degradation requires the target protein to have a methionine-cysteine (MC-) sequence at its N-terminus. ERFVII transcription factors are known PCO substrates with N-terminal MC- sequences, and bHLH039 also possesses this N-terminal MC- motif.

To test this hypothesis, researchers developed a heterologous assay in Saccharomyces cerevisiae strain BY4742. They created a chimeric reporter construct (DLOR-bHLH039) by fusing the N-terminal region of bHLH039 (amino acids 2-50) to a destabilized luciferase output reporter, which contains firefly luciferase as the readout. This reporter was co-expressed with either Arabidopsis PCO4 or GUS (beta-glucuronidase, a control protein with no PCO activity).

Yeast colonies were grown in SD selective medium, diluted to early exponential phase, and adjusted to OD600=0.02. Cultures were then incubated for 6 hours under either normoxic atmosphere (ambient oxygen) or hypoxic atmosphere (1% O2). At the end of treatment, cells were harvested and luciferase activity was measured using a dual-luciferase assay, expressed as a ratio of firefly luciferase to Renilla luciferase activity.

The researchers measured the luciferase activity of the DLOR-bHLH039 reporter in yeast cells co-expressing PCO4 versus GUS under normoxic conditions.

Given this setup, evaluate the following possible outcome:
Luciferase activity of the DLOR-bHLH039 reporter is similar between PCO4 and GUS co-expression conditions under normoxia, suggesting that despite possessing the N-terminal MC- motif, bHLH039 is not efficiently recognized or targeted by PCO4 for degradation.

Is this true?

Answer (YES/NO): YES